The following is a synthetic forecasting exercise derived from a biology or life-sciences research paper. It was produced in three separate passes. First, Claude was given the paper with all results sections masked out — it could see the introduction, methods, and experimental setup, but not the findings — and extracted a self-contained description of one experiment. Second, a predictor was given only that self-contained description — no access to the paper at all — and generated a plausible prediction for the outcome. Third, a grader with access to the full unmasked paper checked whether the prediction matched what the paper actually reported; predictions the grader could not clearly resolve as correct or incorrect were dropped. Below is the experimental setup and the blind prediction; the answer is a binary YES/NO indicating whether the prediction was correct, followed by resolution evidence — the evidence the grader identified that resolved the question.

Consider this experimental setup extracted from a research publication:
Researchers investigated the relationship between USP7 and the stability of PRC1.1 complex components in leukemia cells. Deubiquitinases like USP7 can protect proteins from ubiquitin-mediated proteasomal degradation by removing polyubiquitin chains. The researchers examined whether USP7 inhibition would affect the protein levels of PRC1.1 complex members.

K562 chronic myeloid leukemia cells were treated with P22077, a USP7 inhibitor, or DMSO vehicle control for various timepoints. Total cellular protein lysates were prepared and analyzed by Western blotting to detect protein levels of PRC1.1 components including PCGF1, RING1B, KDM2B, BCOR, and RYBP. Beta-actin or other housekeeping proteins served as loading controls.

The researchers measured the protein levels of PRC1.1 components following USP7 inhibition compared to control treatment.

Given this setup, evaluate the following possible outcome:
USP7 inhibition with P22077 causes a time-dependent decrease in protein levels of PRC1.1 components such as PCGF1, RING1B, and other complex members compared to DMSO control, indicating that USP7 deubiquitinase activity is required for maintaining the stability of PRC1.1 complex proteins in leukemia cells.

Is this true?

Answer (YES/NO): NO